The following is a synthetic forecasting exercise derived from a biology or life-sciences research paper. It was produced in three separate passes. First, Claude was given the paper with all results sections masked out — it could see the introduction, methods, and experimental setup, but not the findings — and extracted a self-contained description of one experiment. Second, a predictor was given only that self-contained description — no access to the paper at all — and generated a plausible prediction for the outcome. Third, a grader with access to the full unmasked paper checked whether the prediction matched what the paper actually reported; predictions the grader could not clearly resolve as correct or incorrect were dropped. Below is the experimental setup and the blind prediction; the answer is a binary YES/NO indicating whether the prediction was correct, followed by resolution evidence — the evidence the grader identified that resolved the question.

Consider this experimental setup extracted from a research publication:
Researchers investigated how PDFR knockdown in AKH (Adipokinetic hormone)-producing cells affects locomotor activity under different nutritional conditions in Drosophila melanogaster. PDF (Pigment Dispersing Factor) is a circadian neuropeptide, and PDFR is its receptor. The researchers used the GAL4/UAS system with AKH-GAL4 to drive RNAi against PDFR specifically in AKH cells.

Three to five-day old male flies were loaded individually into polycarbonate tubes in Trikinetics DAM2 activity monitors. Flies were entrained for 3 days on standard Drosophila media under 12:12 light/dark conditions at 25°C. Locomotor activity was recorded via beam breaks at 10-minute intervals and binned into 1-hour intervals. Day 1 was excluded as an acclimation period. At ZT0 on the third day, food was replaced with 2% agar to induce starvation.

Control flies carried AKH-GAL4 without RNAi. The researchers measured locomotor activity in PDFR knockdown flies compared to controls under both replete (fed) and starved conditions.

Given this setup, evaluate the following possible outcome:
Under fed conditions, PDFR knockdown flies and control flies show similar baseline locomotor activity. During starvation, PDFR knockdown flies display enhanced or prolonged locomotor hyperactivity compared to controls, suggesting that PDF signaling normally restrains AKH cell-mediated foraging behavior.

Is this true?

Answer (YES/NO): NO